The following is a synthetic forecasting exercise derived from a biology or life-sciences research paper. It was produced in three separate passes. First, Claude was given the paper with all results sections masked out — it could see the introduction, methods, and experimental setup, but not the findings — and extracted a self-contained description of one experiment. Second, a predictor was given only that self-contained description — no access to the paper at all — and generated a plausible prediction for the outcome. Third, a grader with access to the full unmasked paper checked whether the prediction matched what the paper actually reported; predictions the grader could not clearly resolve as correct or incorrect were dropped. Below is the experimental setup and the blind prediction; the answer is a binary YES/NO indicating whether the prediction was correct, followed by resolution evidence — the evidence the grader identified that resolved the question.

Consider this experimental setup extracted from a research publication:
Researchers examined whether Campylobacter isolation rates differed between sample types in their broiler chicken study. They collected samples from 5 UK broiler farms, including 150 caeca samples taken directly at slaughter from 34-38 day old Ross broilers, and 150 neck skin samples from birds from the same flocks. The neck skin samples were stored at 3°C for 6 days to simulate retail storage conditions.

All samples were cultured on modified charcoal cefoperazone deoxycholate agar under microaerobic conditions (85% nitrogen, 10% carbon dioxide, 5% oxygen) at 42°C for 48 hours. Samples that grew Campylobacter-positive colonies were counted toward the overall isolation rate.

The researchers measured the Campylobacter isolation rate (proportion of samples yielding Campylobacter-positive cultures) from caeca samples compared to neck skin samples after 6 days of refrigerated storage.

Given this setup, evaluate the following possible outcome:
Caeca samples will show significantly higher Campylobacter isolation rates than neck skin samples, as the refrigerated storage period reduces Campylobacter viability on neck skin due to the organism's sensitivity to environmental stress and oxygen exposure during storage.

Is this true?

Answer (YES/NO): NO